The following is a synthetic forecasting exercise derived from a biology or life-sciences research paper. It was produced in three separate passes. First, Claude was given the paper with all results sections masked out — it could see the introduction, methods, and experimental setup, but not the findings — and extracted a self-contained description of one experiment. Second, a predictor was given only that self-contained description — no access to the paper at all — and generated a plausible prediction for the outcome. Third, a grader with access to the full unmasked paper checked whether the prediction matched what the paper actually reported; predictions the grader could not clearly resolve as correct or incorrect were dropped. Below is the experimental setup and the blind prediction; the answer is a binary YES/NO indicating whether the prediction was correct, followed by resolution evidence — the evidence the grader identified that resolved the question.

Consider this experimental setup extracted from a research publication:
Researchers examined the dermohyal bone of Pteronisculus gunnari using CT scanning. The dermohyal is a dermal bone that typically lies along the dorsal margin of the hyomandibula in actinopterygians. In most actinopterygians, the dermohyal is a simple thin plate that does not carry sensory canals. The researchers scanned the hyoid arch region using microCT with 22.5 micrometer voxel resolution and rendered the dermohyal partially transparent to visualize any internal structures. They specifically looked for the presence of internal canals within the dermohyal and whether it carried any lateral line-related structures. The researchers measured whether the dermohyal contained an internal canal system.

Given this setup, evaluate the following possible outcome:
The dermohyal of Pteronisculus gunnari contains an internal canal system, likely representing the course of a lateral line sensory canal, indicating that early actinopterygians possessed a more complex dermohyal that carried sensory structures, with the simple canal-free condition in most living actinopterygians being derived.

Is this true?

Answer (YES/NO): NO